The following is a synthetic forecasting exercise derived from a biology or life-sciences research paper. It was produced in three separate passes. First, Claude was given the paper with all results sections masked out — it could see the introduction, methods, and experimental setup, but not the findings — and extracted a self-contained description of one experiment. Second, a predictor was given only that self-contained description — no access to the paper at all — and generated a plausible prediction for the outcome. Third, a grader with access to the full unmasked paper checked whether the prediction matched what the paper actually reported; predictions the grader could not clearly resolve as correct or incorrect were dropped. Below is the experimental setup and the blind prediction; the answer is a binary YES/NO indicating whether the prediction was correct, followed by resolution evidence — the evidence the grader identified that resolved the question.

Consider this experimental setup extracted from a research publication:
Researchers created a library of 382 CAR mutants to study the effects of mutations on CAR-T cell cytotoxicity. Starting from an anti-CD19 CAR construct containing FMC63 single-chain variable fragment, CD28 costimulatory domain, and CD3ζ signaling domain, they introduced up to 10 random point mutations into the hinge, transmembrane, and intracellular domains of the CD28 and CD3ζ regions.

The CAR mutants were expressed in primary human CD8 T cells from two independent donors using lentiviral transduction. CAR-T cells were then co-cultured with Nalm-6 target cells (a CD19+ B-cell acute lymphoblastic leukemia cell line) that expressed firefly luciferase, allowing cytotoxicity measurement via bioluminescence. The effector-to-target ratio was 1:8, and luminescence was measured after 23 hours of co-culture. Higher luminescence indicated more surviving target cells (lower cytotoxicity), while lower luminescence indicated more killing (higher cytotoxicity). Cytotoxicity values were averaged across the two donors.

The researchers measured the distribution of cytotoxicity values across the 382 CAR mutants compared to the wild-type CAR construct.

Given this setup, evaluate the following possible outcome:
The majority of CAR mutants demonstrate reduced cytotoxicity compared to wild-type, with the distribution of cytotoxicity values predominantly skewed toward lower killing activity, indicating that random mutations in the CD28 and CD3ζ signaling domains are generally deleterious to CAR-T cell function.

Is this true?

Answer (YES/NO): NO